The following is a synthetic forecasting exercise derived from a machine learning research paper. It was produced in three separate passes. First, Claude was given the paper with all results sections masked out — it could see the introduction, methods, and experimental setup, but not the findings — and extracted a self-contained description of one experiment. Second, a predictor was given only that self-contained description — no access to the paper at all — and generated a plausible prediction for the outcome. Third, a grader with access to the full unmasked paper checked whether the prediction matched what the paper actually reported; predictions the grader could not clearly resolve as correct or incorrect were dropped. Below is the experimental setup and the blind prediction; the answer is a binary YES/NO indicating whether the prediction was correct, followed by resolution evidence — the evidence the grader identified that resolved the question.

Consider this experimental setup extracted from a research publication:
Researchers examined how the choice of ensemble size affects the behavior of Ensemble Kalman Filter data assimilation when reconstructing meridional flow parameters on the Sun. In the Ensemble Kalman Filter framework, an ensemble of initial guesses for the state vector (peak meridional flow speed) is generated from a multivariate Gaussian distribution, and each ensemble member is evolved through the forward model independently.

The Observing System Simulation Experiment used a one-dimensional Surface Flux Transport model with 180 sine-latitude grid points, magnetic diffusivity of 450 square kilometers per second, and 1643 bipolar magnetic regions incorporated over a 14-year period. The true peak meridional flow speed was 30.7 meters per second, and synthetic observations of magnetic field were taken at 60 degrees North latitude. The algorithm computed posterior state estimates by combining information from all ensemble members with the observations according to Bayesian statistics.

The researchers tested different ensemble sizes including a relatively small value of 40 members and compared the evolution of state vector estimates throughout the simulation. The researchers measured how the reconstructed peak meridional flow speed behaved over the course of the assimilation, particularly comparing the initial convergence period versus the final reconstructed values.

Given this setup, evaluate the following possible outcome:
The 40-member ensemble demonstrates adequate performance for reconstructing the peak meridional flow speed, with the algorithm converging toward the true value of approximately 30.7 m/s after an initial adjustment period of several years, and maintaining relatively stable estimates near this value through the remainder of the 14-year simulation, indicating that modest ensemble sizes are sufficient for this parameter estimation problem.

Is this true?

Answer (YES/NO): NO